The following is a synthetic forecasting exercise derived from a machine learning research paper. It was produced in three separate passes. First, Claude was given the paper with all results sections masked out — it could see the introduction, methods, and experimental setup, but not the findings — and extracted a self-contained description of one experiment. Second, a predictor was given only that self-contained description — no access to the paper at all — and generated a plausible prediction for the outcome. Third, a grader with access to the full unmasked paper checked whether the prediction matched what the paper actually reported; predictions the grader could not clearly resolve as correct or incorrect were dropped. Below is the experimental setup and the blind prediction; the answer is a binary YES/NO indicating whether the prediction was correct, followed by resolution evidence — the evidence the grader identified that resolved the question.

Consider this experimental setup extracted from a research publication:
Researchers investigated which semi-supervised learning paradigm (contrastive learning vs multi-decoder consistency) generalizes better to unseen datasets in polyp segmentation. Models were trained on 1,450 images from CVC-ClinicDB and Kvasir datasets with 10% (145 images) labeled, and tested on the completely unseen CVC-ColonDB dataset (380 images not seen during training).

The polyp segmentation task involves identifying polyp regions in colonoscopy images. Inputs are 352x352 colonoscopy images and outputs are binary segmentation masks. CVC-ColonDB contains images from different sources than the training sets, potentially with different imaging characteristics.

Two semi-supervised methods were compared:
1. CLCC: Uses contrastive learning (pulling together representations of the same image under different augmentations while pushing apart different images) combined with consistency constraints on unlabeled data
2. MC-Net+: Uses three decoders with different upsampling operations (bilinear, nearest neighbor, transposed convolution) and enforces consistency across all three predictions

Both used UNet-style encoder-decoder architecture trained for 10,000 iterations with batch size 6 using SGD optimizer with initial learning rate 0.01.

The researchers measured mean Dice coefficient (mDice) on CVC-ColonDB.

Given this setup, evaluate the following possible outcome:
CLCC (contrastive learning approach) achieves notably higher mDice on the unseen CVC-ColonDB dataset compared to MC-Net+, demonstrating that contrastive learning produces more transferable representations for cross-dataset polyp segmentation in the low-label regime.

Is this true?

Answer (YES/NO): NO